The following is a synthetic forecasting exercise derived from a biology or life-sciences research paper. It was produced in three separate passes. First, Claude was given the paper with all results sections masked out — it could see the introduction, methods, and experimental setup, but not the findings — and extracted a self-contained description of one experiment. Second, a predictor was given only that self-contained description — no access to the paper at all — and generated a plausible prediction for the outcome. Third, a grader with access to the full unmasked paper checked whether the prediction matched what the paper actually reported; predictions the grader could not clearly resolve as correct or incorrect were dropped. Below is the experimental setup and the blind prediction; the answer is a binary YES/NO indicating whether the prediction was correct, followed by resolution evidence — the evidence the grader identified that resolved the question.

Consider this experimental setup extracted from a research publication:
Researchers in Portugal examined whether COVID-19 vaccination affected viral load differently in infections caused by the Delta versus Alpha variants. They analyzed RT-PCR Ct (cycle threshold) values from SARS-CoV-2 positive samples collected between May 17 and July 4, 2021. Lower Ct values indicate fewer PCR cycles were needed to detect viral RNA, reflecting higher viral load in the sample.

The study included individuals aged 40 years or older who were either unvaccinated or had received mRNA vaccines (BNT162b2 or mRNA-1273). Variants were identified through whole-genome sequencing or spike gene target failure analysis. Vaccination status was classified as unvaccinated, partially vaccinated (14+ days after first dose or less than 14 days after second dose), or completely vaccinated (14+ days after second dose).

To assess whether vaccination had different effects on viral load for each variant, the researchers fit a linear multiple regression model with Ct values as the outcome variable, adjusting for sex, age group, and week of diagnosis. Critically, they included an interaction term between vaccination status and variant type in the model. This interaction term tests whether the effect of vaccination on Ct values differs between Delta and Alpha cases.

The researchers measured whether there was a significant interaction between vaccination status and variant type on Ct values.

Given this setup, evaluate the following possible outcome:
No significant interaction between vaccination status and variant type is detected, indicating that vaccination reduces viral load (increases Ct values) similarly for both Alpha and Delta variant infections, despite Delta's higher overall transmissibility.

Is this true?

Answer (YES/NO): NO